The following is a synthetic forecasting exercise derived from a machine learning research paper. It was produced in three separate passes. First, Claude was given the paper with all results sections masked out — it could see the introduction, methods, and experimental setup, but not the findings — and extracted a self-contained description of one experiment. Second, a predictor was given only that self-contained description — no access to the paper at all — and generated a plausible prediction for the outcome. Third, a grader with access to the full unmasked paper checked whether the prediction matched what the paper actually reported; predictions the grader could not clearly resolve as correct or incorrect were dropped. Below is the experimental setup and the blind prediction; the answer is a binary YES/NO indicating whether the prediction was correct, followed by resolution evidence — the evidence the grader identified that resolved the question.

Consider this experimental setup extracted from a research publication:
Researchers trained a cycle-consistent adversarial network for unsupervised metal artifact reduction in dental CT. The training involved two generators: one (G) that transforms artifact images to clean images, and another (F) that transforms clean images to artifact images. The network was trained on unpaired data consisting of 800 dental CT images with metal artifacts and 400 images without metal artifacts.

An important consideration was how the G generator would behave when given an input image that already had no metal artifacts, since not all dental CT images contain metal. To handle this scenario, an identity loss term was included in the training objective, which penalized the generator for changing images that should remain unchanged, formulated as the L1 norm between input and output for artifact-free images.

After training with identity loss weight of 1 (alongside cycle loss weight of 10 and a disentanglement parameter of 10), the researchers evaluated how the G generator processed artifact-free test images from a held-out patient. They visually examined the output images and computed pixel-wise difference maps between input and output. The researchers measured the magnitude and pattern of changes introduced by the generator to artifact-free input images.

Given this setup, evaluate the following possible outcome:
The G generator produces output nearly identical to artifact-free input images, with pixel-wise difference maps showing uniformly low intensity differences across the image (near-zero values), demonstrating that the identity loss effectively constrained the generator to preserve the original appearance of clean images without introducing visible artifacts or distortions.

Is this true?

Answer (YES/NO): NO